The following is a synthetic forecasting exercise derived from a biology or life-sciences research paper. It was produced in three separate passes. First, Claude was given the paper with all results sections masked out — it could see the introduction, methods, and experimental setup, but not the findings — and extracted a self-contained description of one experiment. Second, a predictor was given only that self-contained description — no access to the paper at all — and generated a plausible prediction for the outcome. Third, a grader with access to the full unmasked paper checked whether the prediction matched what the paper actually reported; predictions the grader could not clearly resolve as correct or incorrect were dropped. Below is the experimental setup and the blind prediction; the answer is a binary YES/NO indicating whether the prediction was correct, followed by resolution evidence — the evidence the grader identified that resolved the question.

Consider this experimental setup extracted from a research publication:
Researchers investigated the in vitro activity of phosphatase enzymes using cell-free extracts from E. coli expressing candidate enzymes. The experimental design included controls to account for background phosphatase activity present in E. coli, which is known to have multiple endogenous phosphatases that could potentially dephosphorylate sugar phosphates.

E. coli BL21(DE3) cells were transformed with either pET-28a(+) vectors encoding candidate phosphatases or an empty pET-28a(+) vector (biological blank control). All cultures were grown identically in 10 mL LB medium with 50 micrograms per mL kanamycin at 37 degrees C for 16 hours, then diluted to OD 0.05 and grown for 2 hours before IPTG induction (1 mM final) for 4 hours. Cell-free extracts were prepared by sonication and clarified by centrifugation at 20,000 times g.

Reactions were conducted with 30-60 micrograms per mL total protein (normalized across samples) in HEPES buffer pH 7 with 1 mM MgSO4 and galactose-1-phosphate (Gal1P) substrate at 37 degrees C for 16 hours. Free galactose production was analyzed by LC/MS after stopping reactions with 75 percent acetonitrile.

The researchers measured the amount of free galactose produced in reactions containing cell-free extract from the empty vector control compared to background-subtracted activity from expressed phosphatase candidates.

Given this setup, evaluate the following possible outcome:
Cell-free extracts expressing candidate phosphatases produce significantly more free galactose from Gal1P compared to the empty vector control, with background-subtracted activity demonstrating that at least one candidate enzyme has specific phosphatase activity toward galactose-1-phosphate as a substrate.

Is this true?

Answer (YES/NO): YES